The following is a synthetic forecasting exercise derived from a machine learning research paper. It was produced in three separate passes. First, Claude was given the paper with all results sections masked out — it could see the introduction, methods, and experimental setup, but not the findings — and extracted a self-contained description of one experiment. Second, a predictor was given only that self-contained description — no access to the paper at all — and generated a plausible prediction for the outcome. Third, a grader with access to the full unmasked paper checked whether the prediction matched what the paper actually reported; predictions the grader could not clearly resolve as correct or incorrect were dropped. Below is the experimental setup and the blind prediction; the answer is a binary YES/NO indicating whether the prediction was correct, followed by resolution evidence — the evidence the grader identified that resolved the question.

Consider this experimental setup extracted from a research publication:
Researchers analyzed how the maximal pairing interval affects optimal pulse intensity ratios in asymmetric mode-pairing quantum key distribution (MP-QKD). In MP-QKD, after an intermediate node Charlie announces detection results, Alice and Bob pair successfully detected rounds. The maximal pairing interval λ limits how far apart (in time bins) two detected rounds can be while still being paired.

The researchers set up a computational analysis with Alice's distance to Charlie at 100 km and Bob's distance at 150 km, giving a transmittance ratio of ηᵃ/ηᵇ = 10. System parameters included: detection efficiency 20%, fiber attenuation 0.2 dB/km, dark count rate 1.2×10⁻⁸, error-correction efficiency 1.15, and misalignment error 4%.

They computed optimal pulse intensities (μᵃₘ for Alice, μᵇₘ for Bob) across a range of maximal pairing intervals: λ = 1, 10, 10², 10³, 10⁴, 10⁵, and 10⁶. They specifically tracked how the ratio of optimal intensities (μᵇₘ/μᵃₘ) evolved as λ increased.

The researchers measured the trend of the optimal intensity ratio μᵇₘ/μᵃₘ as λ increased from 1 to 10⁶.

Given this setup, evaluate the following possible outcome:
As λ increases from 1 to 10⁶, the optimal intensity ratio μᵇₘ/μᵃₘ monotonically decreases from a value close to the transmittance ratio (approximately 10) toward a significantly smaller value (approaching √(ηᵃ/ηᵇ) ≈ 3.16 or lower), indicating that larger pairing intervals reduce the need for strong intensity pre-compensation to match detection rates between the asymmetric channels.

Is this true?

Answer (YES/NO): NO